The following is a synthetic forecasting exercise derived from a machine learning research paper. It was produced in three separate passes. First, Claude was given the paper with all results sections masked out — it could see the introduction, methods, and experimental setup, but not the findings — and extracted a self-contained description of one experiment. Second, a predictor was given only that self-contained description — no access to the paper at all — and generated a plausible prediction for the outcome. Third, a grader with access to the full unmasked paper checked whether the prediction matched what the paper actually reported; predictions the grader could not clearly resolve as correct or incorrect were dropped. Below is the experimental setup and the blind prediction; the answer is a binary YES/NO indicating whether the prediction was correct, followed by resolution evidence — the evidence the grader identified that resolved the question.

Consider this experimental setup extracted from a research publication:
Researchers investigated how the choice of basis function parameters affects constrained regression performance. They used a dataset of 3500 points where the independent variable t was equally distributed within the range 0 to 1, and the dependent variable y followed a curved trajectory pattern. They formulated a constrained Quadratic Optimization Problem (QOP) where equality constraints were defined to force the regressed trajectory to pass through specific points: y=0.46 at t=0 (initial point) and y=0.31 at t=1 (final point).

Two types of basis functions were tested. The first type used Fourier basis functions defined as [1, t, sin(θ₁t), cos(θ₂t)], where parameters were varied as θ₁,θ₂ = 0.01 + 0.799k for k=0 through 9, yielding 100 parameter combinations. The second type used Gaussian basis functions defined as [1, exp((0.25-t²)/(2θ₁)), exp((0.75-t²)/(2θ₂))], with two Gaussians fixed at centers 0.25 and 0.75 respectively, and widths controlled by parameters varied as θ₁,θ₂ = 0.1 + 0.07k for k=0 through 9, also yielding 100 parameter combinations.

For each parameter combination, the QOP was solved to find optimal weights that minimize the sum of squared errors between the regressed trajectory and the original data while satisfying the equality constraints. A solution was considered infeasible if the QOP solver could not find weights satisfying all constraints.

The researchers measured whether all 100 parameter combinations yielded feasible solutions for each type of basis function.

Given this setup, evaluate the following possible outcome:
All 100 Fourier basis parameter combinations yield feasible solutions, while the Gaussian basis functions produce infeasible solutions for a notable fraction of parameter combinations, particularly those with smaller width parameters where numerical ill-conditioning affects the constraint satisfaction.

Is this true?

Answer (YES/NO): NO